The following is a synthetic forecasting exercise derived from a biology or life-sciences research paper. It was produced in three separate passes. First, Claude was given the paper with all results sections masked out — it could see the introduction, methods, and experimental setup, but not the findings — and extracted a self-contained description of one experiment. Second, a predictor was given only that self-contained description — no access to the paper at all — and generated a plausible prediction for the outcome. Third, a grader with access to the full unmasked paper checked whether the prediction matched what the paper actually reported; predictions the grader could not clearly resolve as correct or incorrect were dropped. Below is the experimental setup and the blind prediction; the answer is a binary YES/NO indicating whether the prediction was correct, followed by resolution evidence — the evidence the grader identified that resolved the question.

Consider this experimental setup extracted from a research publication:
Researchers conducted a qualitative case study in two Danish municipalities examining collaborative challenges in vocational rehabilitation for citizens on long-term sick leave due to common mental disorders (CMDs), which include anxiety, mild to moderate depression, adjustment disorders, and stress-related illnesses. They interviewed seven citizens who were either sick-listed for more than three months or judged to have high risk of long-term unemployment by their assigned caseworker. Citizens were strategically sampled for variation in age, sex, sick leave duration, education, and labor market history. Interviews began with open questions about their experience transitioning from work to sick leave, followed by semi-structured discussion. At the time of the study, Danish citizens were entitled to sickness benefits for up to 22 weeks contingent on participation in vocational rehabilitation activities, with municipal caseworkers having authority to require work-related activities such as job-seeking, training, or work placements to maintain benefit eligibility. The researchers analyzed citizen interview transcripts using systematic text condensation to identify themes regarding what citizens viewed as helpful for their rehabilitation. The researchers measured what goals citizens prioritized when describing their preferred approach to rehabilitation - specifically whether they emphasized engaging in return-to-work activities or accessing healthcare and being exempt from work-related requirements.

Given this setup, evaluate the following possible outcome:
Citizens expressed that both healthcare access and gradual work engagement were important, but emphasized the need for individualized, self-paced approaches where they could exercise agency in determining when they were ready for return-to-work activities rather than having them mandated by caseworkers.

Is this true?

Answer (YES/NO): NO